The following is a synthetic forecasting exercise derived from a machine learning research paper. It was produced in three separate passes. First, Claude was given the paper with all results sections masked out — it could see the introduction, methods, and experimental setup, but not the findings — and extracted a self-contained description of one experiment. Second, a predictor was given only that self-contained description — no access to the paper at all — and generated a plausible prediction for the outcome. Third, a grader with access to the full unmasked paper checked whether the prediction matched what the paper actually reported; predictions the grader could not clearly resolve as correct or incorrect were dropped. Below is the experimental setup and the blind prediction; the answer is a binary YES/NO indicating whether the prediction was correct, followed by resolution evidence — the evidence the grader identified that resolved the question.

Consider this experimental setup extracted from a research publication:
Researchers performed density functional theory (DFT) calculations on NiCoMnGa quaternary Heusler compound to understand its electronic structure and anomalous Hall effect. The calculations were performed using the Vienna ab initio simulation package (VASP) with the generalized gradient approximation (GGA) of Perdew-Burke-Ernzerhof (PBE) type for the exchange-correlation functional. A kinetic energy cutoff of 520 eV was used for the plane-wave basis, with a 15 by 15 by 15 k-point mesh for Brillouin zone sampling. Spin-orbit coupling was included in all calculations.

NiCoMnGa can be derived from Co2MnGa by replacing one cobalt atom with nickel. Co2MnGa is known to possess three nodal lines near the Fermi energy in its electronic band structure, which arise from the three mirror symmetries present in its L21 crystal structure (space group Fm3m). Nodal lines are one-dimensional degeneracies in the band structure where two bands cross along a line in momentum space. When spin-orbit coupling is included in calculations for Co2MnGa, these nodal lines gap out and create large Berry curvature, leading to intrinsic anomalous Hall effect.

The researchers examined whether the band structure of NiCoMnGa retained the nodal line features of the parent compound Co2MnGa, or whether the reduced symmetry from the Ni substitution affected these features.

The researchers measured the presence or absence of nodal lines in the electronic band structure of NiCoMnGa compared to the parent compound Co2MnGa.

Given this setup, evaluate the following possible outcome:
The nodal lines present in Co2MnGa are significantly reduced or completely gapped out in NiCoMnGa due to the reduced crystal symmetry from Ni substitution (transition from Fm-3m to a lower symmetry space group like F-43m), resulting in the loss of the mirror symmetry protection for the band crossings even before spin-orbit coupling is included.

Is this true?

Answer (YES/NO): YES